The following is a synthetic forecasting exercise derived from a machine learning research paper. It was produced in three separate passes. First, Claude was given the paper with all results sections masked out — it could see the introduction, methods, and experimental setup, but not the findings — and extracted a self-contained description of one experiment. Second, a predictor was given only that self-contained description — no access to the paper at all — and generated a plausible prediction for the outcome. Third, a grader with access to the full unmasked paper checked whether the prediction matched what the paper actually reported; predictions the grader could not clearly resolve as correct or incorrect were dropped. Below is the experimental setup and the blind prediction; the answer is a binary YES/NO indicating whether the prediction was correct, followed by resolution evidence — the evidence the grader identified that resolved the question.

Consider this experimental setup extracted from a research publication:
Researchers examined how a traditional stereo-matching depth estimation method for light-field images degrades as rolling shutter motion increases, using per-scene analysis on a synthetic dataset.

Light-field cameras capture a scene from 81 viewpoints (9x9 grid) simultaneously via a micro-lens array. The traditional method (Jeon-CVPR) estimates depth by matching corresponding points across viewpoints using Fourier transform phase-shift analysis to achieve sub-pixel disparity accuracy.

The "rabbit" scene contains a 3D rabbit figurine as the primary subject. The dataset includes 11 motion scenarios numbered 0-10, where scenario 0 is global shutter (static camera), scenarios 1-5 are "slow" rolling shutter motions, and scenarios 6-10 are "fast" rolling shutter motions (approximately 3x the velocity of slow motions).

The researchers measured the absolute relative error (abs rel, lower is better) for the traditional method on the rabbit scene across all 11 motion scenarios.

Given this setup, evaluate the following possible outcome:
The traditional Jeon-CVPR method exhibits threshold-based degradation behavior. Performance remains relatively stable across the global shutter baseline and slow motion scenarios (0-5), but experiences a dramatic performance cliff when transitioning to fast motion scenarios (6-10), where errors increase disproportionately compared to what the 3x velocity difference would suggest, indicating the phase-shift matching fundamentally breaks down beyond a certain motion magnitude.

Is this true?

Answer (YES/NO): NO